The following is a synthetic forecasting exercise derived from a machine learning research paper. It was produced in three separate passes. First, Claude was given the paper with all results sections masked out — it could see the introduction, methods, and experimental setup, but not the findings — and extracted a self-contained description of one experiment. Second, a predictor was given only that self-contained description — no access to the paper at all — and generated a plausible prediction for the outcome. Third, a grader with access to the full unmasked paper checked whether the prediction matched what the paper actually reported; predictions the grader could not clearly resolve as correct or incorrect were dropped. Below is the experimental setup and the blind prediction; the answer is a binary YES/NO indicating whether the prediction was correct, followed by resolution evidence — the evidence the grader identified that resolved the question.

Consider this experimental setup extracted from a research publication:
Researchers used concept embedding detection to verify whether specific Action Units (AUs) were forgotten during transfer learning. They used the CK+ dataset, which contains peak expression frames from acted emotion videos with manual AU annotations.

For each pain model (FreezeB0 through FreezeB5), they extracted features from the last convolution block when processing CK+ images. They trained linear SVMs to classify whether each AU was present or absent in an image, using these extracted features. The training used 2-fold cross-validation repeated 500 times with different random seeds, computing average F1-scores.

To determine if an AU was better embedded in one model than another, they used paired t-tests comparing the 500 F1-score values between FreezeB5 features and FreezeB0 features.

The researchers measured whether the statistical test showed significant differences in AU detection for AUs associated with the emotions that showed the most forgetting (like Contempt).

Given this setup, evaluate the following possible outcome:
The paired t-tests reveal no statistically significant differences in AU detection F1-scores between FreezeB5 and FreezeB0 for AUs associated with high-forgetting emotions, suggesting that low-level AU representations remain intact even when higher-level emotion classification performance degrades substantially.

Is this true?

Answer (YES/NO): NO